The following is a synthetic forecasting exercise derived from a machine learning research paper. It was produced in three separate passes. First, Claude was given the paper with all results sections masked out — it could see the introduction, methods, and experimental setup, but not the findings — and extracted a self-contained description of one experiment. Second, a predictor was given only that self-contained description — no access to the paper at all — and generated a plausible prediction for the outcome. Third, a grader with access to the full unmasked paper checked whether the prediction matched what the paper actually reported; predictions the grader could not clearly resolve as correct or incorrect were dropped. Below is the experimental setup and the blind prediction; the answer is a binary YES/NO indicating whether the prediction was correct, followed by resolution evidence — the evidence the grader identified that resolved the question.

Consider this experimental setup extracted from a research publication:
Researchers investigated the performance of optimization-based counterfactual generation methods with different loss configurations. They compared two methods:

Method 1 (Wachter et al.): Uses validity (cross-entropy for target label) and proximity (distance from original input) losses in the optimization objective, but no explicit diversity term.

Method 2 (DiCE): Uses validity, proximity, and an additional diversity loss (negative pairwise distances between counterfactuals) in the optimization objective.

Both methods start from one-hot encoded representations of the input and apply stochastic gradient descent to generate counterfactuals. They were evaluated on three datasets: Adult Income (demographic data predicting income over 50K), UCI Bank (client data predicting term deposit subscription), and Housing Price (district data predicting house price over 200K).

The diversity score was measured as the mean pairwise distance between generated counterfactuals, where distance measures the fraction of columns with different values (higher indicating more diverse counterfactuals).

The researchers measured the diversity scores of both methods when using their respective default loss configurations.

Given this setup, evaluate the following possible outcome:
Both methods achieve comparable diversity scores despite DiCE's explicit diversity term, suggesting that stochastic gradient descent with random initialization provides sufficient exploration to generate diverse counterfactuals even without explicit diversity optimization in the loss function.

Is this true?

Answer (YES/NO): NO